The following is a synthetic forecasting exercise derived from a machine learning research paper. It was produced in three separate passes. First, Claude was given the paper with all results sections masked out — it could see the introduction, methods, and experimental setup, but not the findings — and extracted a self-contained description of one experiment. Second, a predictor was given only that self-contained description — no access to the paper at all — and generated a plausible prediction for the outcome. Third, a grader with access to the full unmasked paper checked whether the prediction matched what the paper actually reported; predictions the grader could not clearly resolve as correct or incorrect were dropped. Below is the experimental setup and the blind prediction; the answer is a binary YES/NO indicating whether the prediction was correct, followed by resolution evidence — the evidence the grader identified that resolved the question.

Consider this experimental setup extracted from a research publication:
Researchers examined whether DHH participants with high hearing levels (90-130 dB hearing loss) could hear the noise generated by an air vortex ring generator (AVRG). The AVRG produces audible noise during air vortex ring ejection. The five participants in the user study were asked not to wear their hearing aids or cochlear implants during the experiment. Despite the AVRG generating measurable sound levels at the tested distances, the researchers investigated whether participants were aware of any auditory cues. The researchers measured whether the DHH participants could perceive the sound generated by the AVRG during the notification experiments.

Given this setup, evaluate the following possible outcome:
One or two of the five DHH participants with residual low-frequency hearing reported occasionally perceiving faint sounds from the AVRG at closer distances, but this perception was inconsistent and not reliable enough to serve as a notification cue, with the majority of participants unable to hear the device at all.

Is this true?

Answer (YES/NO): NO